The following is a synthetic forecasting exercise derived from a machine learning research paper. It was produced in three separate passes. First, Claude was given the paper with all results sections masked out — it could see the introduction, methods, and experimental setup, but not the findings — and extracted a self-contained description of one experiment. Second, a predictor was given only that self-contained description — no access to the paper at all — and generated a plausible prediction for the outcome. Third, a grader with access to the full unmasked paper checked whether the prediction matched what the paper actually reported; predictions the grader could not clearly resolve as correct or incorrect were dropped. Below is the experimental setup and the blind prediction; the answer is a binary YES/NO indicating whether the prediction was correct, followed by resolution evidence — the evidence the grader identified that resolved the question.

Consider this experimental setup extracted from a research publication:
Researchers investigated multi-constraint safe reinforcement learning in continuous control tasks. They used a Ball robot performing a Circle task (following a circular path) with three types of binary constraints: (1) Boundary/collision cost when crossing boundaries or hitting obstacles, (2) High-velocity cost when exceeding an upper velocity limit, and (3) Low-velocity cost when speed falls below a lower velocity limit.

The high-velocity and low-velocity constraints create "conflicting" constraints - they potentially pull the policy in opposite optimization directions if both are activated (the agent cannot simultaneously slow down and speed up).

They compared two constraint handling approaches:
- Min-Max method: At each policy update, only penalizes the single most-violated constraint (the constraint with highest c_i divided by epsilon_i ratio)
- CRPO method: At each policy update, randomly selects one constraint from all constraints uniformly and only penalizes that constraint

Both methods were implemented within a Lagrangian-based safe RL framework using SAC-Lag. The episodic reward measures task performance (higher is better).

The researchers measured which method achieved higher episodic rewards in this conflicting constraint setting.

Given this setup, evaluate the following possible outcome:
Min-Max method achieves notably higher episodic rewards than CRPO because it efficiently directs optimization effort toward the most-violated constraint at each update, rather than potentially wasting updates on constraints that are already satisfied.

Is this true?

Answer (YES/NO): NO